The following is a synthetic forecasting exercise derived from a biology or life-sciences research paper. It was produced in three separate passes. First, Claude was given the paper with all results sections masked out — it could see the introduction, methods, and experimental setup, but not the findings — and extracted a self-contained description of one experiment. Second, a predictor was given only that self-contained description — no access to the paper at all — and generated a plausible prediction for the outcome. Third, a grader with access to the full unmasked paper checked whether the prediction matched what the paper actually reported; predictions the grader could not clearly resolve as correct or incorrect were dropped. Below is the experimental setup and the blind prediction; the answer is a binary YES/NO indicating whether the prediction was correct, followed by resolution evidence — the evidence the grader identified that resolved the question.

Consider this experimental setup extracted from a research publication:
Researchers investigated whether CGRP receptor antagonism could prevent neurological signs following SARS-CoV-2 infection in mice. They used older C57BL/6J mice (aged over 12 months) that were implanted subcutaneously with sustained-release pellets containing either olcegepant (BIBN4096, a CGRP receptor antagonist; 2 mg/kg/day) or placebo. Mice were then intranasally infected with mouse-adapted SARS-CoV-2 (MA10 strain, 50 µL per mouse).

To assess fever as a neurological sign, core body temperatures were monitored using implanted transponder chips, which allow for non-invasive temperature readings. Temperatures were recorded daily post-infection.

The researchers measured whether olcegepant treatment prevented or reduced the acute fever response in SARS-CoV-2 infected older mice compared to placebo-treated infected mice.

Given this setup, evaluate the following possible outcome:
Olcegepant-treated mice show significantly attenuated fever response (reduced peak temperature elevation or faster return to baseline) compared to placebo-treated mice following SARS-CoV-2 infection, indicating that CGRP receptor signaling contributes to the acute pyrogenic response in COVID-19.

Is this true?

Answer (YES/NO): NO